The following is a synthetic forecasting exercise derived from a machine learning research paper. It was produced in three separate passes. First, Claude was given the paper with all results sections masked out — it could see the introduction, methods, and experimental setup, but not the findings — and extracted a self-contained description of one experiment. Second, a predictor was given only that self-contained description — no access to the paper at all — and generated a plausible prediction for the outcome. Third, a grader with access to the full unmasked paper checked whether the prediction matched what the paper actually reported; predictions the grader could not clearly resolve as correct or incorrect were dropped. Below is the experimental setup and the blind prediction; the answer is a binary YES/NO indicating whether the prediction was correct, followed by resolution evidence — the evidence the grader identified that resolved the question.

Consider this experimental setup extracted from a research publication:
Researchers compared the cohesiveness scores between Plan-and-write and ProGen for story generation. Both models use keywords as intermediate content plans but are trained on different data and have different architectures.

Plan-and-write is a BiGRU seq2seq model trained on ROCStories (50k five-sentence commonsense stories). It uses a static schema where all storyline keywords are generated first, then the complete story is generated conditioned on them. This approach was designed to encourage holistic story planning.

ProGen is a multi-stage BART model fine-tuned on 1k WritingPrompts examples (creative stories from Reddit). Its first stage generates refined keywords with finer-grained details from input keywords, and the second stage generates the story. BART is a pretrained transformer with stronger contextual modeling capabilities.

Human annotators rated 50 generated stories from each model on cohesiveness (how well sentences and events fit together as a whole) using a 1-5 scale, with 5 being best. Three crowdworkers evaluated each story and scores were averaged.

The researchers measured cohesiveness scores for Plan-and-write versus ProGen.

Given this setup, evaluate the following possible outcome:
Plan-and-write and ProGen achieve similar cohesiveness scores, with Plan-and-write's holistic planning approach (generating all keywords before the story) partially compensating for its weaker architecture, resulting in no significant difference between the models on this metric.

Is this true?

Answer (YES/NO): NO